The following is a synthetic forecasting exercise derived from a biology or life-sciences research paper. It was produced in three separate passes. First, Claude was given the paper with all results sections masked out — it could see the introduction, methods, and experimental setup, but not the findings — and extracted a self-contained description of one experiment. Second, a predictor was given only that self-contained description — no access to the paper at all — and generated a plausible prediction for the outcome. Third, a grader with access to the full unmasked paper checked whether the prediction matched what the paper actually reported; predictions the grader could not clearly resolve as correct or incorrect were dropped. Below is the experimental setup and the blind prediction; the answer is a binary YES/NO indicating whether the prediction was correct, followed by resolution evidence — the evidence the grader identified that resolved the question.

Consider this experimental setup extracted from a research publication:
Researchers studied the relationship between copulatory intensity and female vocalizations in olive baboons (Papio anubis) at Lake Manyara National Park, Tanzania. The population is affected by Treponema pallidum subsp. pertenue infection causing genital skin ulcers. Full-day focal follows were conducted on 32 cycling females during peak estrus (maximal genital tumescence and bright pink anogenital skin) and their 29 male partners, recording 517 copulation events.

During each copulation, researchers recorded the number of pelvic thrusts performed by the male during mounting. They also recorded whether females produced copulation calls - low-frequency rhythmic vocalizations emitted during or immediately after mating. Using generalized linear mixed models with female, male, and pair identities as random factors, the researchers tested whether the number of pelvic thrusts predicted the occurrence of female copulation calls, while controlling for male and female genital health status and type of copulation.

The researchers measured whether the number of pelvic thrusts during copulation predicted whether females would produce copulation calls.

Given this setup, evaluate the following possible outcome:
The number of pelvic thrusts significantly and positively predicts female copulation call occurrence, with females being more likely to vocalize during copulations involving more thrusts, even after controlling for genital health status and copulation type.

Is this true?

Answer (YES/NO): NO